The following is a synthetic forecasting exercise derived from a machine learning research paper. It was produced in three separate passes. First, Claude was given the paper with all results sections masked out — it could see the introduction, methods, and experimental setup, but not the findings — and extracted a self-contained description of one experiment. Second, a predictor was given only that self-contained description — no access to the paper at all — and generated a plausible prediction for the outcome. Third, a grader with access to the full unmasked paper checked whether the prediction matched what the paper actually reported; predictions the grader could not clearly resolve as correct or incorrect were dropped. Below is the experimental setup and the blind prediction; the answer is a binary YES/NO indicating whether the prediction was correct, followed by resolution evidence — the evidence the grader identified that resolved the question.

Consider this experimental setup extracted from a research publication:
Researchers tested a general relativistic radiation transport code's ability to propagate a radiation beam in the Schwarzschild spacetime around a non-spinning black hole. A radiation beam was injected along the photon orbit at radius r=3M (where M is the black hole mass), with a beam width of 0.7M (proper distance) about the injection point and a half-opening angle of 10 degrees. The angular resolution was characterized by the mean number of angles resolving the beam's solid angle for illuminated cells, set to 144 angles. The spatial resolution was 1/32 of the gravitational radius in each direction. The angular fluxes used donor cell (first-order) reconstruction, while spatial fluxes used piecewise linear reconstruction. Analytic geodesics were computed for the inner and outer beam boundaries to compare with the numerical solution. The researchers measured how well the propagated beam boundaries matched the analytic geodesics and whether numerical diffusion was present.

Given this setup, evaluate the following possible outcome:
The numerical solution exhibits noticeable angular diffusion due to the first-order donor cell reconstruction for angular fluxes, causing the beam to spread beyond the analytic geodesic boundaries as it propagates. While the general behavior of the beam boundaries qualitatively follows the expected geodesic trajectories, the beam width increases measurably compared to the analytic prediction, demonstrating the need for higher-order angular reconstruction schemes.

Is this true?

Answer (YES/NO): YES